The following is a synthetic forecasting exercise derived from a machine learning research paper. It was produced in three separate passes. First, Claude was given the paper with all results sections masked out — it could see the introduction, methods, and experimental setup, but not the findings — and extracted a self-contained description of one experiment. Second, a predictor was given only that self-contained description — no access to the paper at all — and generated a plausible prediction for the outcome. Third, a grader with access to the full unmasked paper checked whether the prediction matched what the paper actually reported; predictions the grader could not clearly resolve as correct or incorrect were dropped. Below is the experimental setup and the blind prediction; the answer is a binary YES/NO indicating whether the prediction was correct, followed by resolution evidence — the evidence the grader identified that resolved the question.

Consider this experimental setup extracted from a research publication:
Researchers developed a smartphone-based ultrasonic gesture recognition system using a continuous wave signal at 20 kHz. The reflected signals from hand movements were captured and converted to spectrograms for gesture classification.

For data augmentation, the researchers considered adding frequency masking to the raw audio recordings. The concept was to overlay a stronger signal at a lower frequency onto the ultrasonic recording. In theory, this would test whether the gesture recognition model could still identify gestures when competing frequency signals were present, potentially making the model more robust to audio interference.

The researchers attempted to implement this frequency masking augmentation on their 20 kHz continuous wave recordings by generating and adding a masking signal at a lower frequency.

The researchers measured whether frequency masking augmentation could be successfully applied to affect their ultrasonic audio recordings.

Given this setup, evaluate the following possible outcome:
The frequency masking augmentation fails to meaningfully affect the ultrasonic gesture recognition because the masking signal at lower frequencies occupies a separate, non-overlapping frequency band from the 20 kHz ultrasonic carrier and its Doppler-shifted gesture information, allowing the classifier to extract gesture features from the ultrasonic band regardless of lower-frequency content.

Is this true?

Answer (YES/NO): YES